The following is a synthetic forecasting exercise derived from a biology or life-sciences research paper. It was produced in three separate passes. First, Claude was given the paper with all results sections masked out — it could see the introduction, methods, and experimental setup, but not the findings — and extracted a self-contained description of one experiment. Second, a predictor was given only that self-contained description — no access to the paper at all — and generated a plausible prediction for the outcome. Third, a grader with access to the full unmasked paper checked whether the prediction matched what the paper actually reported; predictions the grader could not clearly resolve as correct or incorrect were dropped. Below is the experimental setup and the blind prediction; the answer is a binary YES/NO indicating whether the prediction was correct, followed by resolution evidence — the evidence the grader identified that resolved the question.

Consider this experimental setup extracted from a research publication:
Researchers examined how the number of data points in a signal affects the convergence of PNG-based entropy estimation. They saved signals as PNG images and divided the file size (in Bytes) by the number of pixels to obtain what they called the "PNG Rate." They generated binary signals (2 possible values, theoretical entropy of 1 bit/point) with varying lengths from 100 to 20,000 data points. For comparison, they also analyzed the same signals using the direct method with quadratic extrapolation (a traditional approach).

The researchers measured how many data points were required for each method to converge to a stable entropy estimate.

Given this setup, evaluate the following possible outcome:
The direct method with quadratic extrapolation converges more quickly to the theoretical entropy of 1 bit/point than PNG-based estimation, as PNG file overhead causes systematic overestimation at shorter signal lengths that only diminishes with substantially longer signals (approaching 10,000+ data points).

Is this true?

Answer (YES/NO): NO